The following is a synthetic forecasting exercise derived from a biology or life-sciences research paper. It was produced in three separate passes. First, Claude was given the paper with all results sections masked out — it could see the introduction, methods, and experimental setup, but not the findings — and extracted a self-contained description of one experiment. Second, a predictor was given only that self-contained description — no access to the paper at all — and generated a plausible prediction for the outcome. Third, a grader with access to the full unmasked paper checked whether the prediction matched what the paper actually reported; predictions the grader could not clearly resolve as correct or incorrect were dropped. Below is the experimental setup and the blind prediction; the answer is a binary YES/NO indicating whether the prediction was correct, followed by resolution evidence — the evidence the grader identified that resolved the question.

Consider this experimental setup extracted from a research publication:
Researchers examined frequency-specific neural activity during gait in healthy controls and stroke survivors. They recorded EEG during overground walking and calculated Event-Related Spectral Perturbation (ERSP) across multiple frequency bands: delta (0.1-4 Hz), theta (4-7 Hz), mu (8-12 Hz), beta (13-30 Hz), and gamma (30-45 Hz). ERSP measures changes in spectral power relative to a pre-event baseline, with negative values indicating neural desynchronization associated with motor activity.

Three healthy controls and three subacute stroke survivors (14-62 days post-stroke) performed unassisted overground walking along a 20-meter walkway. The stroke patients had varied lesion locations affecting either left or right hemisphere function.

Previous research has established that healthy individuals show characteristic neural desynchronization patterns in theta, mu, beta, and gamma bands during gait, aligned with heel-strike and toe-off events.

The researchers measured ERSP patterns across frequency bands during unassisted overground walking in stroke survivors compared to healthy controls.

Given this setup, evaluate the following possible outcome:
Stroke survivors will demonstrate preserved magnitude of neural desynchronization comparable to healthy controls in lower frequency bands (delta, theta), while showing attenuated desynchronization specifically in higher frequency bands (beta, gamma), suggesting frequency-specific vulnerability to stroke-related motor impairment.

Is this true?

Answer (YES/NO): NO